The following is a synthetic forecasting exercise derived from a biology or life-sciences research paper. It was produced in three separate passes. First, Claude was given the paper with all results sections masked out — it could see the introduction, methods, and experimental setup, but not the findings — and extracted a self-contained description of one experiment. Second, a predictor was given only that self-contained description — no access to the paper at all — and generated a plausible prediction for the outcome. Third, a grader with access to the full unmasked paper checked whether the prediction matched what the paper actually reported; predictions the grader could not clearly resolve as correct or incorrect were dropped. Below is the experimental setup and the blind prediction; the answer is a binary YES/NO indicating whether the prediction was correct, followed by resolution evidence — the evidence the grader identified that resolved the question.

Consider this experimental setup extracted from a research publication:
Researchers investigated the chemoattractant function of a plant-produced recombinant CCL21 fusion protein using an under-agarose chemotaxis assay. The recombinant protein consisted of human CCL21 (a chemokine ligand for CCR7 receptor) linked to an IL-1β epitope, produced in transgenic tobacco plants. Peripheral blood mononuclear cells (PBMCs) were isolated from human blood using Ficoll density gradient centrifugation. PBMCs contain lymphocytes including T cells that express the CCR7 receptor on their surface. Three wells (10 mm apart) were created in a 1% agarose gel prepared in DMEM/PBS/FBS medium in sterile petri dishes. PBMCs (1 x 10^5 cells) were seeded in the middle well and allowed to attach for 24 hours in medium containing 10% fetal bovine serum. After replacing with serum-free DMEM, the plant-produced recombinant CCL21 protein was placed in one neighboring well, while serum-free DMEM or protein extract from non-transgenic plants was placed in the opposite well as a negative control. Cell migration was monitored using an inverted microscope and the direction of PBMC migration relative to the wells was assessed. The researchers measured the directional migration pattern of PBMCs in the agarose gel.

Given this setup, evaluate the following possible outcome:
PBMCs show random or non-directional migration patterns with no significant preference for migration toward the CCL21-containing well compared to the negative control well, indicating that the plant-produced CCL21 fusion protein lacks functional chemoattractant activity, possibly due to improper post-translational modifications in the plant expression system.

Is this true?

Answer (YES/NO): NO